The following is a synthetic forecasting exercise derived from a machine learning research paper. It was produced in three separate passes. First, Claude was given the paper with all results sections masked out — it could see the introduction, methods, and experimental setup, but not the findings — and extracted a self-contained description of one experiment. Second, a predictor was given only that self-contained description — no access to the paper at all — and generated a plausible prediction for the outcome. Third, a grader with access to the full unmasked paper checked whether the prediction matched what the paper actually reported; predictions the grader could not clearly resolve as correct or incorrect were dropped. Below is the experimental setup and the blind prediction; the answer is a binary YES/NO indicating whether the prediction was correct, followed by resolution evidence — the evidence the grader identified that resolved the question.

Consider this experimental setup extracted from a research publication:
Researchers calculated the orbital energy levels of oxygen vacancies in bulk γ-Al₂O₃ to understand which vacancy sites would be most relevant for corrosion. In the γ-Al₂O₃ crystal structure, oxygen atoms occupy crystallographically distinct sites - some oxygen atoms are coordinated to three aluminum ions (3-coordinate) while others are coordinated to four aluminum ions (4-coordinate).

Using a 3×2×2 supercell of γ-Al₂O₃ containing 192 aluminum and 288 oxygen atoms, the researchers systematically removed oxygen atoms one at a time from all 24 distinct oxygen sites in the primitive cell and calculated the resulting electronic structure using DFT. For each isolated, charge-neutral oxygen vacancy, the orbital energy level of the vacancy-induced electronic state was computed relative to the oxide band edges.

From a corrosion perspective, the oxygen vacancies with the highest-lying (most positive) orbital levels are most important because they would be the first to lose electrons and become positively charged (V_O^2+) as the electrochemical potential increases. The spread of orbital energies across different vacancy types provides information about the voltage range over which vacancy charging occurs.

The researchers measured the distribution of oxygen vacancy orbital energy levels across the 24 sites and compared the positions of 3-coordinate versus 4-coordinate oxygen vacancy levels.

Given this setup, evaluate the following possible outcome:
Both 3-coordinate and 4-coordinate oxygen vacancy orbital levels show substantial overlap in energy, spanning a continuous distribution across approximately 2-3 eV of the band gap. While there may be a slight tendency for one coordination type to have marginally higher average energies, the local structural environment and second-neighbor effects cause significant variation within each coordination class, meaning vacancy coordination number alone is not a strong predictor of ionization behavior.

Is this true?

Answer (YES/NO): NO